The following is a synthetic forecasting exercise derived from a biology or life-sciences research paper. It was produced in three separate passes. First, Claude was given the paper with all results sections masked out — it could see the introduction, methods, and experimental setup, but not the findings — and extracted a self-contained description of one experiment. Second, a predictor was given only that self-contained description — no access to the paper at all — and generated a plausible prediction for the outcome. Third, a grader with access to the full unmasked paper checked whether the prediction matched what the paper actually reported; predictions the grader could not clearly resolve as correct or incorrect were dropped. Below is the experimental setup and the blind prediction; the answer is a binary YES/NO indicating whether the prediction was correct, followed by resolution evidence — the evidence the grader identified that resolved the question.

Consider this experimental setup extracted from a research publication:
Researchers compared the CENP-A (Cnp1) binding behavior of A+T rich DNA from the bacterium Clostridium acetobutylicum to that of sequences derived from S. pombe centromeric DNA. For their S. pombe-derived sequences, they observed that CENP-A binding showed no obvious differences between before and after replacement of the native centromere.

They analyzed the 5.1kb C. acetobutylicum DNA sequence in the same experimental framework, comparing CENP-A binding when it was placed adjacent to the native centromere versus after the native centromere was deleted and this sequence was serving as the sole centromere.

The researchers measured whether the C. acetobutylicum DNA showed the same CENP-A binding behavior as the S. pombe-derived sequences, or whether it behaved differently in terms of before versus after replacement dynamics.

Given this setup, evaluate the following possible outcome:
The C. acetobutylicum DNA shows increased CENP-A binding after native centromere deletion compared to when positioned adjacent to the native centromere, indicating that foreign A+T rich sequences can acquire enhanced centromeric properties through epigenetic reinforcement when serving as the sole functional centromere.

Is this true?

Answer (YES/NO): YES